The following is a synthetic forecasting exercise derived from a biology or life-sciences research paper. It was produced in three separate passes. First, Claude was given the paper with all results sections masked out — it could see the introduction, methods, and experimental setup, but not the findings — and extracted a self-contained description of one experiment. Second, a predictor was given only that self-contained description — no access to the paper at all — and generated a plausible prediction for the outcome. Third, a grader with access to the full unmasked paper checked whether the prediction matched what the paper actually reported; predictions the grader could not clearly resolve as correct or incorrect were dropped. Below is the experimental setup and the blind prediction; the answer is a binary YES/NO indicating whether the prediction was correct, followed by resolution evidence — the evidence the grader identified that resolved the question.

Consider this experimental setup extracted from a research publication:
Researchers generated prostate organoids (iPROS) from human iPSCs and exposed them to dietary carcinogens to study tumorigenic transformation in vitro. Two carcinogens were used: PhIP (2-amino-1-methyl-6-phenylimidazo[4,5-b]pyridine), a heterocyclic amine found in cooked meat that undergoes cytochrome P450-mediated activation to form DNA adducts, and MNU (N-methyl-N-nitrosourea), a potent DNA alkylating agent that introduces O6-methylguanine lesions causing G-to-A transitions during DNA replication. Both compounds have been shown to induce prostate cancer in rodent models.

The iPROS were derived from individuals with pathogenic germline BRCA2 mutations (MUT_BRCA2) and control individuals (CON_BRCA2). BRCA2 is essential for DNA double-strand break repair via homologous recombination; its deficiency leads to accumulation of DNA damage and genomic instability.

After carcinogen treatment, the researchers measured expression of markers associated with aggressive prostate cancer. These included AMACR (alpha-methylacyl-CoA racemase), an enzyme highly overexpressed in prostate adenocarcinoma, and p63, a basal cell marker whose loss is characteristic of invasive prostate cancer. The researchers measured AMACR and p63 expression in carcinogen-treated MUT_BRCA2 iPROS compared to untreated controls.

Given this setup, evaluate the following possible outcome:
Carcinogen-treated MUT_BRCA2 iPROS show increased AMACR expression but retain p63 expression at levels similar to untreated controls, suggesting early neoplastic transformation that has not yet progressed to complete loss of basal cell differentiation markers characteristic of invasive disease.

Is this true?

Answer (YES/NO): NO